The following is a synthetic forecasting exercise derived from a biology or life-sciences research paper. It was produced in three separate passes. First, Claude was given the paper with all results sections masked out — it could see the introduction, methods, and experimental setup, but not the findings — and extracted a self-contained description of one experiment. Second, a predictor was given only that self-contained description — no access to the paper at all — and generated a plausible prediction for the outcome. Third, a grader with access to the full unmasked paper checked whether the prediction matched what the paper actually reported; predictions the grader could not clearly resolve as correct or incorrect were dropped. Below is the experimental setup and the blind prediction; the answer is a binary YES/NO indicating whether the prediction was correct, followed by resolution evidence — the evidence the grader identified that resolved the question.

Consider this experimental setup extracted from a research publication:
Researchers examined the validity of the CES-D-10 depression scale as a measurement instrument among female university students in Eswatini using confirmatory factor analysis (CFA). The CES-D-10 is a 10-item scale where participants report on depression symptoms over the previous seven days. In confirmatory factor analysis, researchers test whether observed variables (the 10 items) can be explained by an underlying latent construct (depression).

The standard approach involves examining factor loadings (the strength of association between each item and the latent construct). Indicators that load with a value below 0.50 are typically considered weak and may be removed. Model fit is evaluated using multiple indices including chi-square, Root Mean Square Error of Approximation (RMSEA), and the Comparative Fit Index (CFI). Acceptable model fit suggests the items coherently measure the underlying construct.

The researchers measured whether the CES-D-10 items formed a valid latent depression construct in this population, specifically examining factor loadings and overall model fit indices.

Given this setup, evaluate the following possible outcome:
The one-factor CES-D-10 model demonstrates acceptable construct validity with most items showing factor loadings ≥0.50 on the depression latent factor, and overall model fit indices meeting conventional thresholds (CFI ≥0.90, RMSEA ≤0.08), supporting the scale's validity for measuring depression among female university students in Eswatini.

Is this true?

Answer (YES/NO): NO